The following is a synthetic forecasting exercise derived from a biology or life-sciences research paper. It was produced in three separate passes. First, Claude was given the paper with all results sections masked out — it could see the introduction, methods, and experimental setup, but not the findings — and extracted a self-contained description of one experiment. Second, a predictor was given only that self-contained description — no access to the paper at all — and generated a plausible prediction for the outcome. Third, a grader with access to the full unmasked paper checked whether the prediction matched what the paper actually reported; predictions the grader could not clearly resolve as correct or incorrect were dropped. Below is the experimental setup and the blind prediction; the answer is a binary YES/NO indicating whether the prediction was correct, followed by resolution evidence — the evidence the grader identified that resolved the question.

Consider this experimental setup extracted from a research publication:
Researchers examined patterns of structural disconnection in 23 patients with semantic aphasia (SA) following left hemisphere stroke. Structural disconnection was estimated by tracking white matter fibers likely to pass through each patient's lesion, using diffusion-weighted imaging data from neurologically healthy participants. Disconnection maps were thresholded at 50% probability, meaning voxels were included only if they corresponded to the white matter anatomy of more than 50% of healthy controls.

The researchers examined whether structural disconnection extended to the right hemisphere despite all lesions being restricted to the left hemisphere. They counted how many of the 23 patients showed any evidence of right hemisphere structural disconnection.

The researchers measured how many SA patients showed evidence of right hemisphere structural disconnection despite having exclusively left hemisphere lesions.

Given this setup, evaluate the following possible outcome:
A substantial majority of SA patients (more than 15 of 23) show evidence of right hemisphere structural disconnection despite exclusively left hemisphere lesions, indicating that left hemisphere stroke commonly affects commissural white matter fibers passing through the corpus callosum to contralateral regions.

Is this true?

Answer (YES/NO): YES